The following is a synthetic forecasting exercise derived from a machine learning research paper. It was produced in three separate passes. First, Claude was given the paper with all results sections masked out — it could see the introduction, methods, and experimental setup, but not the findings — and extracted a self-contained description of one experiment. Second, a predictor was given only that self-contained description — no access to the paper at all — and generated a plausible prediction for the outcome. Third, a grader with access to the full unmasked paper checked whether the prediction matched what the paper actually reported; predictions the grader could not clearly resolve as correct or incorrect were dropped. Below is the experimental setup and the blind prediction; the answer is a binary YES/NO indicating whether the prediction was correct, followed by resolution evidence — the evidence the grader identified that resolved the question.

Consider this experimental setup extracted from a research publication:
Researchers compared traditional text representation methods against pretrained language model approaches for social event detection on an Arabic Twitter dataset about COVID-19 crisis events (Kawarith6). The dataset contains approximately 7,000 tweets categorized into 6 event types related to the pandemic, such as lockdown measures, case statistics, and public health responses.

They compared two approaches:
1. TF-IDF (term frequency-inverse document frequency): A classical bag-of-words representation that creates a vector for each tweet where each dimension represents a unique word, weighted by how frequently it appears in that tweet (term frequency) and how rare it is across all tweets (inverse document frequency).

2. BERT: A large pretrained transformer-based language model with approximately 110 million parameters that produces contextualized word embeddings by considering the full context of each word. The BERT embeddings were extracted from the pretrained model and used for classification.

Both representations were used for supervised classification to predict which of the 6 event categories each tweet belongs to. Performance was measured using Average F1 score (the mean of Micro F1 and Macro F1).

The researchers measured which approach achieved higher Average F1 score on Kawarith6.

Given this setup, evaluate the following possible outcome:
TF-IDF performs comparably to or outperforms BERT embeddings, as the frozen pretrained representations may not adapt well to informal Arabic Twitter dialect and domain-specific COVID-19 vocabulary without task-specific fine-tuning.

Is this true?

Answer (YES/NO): YES